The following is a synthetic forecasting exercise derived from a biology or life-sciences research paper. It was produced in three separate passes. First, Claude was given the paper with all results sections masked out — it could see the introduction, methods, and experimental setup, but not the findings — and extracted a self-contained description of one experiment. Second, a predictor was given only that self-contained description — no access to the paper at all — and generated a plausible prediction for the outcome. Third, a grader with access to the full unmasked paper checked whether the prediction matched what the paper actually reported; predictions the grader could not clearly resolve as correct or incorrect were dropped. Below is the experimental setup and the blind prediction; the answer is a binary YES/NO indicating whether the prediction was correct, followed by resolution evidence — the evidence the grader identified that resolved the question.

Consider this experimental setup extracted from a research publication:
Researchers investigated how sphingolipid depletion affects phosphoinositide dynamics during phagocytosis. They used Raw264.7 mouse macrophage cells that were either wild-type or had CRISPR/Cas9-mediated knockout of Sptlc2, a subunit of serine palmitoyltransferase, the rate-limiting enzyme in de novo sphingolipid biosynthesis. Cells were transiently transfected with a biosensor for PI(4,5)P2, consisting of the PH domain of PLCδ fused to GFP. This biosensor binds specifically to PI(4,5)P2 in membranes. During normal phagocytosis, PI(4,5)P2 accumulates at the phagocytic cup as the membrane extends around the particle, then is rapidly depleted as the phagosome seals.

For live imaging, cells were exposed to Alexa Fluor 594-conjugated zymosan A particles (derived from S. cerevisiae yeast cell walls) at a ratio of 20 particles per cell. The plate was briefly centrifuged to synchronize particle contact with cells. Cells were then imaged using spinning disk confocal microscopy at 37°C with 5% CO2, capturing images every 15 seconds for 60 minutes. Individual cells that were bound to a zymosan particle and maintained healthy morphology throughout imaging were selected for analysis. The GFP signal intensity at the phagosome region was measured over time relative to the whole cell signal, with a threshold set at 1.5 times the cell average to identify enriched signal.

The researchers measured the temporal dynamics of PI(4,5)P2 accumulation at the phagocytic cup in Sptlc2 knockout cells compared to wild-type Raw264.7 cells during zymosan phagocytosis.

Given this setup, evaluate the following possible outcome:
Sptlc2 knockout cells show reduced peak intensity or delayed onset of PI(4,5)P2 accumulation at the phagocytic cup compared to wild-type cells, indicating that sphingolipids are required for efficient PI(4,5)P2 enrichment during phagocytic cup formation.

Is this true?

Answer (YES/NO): YES